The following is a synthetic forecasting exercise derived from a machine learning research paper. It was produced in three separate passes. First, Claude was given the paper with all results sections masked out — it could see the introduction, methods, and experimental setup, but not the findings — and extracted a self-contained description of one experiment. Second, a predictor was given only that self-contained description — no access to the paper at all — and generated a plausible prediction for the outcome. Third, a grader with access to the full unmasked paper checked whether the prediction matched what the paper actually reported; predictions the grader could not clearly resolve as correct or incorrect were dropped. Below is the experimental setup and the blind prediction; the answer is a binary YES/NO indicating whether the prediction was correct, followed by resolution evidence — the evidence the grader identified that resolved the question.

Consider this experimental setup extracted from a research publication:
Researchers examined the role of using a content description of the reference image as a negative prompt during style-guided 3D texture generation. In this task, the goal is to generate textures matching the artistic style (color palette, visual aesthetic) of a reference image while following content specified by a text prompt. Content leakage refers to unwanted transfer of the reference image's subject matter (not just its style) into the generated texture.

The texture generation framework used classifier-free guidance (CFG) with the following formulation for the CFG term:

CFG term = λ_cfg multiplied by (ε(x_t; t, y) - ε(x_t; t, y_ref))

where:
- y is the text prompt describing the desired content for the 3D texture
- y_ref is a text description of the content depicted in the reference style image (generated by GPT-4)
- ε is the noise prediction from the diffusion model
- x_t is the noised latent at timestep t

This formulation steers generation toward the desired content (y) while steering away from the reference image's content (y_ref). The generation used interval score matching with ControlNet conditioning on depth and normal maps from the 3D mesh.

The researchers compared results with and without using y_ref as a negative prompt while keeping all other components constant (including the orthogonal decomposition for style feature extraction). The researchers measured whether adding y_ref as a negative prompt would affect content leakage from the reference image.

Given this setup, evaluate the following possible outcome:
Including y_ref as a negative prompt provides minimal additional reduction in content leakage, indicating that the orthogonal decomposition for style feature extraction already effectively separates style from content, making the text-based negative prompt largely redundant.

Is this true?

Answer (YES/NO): NO